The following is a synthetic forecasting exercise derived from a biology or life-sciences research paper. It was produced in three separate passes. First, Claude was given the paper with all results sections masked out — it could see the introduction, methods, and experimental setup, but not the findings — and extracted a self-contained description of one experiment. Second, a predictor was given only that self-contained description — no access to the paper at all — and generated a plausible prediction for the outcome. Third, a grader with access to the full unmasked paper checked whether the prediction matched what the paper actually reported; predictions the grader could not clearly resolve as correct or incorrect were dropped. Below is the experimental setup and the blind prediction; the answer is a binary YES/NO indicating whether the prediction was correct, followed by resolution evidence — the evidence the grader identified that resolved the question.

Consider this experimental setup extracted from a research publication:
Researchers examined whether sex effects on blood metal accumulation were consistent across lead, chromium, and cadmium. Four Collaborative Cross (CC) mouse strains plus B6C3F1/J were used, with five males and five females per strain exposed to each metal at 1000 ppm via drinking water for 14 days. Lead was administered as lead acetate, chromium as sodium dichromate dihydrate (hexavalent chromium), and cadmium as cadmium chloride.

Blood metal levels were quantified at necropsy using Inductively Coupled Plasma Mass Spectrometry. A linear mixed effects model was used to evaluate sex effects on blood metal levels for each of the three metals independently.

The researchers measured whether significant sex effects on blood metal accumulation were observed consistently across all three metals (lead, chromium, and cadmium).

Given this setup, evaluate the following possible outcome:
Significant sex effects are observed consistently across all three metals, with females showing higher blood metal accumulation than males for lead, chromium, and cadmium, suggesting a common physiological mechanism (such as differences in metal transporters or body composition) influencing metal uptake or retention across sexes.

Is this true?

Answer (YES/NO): NO